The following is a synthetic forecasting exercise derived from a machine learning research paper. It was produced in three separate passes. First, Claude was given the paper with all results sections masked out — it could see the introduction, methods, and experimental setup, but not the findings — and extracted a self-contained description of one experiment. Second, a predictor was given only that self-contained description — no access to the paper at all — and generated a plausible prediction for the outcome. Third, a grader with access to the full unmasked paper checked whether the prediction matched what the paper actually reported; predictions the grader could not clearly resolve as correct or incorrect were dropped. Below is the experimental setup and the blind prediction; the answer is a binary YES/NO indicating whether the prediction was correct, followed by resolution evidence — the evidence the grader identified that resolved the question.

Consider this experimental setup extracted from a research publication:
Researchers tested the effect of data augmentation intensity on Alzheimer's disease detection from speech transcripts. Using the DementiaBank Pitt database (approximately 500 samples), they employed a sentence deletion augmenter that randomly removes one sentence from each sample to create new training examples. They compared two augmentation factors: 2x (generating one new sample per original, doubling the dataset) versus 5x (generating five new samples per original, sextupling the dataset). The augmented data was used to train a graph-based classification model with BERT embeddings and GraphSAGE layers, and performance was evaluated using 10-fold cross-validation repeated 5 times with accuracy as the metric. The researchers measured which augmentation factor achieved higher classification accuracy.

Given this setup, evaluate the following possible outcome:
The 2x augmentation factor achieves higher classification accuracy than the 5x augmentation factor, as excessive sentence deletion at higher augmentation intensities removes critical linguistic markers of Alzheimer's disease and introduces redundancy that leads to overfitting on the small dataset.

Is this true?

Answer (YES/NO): NO